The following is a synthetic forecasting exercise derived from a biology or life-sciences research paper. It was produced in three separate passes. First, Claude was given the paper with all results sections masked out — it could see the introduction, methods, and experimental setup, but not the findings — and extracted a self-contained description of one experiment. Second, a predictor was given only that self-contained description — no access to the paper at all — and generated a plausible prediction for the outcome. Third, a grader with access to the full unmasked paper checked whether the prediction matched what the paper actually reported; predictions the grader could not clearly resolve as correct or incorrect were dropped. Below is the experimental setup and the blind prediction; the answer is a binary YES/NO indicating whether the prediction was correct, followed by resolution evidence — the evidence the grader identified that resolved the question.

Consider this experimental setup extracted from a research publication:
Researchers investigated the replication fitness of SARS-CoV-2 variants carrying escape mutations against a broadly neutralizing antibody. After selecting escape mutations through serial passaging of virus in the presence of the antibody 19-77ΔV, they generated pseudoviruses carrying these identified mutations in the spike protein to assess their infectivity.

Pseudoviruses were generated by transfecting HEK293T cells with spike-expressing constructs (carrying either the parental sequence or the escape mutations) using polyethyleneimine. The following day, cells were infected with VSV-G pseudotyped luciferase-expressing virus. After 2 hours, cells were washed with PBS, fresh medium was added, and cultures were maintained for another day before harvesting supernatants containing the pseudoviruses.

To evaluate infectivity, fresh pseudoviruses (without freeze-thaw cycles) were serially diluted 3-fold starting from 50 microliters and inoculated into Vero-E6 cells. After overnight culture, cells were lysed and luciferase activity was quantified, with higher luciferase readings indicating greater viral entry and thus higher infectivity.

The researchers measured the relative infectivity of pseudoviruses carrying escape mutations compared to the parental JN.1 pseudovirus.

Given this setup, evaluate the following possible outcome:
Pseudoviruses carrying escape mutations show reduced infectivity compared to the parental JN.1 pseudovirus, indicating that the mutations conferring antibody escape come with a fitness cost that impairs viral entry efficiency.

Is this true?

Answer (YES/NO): YES